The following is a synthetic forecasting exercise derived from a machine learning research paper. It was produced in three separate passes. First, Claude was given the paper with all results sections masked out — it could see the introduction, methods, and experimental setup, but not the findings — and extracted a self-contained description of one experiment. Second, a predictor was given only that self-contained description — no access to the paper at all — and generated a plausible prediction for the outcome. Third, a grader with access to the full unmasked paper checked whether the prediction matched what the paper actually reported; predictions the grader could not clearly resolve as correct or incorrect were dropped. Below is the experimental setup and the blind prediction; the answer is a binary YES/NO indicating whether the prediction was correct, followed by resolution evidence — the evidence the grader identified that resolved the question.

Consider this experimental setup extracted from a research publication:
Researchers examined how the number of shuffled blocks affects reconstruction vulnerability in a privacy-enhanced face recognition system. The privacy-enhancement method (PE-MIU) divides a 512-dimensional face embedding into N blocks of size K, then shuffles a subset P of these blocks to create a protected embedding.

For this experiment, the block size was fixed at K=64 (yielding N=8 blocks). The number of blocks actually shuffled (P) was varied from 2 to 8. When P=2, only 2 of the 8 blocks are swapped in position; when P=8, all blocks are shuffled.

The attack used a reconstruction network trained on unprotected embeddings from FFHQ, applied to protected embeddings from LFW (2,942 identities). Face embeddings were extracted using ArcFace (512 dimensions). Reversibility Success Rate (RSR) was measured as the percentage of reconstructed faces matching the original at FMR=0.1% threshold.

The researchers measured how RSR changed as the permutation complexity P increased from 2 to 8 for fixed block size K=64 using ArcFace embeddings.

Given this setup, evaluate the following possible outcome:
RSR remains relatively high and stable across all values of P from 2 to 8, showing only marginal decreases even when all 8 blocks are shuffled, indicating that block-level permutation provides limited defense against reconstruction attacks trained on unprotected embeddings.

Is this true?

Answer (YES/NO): NO